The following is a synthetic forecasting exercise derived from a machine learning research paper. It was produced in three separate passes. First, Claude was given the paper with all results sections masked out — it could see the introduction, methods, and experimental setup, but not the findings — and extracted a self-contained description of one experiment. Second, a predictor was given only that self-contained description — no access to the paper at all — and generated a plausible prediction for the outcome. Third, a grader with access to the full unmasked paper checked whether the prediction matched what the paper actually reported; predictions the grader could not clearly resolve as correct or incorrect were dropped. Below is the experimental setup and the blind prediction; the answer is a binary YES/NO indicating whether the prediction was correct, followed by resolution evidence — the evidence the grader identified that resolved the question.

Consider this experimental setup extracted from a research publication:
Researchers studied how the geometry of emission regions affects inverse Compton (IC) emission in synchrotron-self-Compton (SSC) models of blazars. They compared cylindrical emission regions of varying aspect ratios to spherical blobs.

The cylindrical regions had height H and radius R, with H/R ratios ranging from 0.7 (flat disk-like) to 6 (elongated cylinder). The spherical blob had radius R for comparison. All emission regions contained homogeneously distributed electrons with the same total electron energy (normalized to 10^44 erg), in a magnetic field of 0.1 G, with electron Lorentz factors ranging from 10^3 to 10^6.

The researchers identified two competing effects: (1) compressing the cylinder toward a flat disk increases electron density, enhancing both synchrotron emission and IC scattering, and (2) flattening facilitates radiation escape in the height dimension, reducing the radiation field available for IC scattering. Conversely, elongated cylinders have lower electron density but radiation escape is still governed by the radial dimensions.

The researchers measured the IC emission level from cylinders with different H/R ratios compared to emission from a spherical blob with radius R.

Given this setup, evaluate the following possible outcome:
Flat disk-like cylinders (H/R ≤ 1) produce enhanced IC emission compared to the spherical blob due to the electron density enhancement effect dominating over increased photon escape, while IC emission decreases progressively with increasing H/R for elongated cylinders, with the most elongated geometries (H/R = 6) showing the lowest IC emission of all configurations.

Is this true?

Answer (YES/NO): YES